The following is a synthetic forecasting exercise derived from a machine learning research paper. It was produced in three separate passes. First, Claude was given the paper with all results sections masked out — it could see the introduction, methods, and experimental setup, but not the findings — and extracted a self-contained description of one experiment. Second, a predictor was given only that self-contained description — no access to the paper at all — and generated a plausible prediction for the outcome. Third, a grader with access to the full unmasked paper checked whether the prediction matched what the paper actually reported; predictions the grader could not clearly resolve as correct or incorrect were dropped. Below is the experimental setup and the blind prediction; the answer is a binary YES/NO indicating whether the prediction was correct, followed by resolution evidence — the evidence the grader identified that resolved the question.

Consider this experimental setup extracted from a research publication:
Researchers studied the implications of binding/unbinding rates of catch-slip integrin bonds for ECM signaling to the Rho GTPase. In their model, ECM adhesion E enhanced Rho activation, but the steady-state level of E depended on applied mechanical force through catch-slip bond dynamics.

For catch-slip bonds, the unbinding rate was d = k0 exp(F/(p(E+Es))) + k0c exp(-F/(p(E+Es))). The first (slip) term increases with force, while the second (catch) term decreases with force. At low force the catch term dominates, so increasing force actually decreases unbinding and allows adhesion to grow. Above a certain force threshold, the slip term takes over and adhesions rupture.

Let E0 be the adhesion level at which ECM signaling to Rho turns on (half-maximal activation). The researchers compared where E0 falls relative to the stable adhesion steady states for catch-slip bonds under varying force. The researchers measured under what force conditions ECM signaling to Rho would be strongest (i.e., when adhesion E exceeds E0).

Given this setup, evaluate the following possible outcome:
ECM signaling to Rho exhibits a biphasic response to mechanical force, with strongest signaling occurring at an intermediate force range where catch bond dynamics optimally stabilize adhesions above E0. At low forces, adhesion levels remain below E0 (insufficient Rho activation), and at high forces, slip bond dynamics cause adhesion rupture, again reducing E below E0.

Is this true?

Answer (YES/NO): YES